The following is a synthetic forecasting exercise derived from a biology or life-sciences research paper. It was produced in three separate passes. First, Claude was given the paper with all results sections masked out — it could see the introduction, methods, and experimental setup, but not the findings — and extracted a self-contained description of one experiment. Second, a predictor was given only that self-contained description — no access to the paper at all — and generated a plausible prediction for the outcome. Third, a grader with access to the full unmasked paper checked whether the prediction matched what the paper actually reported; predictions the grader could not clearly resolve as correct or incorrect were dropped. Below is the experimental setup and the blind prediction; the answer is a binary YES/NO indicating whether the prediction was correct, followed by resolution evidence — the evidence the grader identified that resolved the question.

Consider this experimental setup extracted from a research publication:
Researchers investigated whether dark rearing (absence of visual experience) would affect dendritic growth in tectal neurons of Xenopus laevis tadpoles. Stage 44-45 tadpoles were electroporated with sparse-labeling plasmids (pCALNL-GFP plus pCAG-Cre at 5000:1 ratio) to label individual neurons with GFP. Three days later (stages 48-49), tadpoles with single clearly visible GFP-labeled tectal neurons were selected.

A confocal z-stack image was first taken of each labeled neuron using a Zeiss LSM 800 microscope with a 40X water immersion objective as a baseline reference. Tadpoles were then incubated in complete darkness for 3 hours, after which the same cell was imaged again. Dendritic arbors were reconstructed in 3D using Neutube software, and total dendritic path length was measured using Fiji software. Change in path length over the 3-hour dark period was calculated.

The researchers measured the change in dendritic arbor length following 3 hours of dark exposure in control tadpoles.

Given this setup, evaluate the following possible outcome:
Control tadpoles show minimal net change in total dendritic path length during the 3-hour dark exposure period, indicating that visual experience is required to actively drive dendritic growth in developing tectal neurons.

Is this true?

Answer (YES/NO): YES